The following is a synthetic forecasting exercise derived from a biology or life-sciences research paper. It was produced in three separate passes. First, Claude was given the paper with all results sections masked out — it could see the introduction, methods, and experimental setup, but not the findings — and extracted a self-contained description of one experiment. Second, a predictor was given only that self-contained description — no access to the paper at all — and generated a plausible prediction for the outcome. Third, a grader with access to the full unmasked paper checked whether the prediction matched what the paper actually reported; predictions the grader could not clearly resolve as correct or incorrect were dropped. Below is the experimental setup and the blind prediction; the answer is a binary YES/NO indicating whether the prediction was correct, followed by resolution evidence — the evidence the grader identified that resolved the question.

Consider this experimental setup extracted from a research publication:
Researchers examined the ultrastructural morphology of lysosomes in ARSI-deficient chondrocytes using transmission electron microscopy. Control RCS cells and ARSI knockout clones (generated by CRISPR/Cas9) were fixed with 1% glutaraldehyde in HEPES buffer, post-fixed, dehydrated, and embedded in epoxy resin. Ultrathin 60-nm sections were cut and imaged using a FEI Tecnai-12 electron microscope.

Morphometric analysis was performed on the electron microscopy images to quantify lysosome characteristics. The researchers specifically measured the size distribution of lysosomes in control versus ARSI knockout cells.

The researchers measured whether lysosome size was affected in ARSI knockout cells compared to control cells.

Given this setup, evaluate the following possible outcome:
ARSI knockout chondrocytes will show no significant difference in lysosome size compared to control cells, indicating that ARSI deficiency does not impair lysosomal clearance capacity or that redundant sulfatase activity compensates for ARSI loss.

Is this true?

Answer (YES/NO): NO